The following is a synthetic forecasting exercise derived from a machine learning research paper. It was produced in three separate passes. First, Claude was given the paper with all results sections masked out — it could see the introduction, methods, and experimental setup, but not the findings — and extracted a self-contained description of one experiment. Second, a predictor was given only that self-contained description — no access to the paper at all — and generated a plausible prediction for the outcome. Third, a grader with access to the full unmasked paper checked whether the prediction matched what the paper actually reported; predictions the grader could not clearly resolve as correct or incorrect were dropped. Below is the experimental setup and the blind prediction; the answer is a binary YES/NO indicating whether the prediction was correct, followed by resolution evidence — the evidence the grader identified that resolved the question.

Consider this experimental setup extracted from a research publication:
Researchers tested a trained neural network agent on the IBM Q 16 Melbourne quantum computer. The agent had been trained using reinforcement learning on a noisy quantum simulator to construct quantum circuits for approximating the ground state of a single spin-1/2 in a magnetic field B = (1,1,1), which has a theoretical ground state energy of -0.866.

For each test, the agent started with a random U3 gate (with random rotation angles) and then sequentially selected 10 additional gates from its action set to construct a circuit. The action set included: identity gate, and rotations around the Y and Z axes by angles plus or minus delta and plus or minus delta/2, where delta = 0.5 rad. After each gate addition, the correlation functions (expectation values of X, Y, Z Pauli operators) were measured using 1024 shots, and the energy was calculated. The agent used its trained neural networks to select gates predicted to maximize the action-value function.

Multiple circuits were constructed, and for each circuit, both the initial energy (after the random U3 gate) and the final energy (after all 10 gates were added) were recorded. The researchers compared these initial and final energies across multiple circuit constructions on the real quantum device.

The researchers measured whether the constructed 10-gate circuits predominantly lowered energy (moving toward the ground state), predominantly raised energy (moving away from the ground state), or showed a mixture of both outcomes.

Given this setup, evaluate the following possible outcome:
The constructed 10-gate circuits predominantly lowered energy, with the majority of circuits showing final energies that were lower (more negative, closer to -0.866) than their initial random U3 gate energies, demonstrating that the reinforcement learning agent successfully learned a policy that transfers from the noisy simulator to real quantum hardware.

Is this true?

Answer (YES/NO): YES